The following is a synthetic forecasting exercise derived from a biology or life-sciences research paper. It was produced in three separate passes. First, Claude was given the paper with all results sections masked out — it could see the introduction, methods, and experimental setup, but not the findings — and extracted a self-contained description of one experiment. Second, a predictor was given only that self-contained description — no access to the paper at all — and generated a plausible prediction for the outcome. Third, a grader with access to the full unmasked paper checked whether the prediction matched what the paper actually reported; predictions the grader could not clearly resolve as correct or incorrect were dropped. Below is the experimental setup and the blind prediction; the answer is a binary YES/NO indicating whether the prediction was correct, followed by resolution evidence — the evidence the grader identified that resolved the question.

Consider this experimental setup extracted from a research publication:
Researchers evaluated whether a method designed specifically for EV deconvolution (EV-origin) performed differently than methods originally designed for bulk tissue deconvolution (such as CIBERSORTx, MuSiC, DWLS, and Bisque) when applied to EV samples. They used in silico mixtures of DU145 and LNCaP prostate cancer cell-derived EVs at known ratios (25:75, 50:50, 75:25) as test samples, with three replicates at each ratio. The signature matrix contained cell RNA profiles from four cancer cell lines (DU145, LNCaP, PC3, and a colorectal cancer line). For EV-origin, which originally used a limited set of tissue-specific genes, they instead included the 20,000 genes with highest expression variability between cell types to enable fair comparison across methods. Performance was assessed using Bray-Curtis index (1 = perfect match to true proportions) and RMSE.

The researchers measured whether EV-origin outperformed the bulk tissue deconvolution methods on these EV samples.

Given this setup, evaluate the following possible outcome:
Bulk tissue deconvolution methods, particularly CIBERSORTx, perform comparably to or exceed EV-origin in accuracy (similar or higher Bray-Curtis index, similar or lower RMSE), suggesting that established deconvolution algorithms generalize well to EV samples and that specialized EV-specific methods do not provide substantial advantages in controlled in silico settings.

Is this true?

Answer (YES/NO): YES